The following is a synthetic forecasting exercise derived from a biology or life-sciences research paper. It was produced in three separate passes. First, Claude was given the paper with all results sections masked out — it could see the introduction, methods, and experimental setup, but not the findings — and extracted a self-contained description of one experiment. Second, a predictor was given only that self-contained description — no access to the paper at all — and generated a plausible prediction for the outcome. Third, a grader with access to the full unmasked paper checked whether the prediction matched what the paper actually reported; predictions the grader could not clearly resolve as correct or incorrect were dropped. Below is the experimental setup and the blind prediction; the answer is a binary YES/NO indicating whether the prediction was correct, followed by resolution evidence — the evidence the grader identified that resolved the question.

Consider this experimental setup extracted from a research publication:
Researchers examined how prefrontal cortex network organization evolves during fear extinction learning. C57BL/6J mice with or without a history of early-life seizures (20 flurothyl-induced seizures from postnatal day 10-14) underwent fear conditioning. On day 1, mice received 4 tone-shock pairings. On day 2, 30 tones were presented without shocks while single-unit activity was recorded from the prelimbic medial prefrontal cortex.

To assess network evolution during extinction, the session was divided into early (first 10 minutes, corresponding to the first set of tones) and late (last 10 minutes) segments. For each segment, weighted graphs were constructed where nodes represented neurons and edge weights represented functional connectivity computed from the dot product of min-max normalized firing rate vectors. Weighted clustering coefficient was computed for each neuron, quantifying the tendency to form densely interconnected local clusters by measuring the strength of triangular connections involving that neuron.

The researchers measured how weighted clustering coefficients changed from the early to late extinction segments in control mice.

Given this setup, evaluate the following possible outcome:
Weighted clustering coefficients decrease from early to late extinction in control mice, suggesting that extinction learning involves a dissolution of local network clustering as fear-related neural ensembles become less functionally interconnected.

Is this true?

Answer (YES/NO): NO